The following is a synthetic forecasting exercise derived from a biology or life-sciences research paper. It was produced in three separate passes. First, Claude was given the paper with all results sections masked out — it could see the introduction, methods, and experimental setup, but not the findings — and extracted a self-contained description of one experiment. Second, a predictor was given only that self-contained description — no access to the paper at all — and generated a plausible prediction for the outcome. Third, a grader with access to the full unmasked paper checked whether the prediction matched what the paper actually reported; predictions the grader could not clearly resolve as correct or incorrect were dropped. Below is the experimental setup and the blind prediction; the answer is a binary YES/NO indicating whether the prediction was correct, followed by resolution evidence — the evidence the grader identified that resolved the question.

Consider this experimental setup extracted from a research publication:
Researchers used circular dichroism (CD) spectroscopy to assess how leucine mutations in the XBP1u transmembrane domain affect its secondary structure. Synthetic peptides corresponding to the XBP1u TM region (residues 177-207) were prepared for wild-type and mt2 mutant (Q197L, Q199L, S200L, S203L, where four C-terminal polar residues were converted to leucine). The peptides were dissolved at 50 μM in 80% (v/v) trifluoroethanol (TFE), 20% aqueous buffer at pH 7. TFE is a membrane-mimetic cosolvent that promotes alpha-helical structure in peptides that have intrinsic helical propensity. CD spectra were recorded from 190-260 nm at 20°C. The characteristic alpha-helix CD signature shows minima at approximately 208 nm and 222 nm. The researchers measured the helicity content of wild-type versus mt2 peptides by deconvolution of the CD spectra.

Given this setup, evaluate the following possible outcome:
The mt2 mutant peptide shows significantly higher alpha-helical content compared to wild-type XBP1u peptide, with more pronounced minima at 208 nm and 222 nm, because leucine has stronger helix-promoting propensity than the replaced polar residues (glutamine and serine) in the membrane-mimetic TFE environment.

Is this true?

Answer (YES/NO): NO